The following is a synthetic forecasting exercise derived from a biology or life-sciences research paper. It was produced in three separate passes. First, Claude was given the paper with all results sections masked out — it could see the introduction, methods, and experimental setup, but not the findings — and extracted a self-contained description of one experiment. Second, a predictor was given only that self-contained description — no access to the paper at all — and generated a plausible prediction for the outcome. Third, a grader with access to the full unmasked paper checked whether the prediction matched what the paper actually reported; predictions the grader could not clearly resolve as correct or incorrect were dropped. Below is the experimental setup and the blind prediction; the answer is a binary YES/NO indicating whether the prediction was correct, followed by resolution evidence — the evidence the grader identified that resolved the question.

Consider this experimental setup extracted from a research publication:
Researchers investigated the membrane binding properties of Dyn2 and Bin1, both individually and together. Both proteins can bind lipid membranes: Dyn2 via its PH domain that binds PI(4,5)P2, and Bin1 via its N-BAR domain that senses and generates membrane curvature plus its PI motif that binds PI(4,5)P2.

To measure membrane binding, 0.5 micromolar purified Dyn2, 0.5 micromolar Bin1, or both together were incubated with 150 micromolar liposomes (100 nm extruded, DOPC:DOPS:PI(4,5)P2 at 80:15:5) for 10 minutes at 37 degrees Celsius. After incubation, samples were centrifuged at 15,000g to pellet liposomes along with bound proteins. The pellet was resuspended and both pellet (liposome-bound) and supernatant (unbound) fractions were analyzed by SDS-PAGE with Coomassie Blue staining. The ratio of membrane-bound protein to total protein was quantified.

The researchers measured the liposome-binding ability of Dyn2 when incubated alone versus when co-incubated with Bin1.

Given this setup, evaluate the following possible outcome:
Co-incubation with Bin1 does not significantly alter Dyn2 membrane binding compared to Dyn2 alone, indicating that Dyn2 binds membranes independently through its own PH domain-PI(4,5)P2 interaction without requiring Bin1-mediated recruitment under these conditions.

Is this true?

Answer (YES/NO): NO